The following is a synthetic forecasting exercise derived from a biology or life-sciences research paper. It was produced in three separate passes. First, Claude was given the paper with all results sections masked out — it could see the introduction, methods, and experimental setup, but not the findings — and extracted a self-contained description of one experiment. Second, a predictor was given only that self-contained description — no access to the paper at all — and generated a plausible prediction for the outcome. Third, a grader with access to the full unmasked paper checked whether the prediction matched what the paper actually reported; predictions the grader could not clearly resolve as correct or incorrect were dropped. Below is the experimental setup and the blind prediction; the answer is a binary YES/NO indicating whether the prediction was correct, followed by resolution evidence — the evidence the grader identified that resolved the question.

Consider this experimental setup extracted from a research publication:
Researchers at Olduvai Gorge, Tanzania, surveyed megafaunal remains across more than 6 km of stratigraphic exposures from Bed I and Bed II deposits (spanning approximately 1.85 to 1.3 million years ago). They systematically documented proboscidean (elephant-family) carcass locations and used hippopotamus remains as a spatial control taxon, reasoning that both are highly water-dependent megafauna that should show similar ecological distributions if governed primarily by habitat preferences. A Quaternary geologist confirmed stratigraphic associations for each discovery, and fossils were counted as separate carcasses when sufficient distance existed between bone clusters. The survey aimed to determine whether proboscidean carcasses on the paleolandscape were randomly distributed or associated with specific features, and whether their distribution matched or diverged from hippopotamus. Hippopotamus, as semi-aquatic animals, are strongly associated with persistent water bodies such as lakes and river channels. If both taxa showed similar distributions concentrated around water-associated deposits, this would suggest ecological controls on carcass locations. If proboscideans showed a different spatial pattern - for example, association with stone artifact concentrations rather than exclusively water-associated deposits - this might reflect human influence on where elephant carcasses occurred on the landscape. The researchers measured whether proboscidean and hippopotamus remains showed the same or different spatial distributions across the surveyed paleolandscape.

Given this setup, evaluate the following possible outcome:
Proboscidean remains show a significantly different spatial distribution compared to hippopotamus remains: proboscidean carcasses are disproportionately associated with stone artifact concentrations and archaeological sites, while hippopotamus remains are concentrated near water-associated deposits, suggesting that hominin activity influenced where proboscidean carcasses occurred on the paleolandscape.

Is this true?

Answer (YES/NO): NO